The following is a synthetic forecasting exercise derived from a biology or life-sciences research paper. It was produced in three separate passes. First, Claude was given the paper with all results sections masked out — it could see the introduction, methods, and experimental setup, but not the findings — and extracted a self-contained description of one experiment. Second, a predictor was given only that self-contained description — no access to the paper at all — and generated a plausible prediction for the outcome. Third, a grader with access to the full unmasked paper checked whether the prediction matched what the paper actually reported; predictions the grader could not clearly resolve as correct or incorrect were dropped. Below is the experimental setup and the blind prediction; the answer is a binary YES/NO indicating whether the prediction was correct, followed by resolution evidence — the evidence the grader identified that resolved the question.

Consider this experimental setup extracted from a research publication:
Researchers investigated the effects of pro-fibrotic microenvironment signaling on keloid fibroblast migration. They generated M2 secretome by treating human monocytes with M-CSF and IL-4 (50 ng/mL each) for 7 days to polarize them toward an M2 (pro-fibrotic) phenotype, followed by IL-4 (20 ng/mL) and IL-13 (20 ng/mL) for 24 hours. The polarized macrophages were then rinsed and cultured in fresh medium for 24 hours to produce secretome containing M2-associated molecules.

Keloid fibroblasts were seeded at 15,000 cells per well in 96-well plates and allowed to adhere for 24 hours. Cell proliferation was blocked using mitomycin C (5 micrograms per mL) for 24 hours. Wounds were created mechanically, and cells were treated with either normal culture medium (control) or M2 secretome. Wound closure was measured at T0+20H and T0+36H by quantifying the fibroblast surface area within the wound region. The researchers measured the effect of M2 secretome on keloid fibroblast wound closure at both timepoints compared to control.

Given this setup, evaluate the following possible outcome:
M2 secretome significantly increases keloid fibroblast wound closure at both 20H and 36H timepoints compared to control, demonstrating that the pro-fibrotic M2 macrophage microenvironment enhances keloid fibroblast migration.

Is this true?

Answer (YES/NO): NO